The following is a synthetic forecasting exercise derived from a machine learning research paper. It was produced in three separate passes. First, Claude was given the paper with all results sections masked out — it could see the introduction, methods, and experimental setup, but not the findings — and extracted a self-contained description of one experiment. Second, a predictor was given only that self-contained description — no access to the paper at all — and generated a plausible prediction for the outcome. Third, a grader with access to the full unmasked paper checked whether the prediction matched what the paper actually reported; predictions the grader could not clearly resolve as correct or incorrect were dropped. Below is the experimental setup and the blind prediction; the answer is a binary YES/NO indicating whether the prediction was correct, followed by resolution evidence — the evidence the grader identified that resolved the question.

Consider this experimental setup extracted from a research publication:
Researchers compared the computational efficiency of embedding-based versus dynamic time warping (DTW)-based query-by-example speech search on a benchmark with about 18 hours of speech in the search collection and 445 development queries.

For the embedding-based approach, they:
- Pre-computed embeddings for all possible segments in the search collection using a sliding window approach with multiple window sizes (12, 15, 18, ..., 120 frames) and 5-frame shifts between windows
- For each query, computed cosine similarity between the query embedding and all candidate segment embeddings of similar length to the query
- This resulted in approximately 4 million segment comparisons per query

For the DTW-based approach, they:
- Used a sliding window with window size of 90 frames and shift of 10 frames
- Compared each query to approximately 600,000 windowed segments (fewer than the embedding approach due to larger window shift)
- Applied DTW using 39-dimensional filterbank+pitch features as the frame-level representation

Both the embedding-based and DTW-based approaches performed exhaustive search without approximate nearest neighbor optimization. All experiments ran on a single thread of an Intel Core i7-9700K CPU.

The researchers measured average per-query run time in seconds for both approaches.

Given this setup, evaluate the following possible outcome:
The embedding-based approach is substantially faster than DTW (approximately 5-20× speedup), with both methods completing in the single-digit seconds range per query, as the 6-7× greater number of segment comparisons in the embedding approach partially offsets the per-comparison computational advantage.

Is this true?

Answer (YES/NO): NO